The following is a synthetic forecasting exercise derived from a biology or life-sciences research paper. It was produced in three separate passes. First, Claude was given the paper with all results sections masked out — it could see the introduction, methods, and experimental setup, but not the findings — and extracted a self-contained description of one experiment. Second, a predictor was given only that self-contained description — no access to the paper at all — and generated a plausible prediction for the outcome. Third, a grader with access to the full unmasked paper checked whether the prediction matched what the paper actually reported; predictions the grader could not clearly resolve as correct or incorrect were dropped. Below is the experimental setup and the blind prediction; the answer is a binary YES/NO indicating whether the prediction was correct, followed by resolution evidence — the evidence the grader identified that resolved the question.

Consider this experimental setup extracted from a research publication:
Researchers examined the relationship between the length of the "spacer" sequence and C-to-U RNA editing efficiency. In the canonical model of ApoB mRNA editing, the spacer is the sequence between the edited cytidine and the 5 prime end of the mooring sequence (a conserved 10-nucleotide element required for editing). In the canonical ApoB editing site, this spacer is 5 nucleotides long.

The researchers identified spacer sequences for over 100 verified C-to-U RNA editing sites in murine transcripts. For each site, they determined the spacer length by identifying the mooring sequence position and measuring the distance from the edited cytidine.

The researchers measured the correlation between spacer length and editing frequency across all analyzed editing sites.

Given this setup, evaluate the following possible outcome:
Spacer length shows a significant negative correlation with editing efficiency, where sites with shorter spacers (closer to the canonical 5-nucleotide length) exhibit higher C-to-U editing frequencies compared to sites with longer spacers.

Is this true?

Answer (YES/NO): NO